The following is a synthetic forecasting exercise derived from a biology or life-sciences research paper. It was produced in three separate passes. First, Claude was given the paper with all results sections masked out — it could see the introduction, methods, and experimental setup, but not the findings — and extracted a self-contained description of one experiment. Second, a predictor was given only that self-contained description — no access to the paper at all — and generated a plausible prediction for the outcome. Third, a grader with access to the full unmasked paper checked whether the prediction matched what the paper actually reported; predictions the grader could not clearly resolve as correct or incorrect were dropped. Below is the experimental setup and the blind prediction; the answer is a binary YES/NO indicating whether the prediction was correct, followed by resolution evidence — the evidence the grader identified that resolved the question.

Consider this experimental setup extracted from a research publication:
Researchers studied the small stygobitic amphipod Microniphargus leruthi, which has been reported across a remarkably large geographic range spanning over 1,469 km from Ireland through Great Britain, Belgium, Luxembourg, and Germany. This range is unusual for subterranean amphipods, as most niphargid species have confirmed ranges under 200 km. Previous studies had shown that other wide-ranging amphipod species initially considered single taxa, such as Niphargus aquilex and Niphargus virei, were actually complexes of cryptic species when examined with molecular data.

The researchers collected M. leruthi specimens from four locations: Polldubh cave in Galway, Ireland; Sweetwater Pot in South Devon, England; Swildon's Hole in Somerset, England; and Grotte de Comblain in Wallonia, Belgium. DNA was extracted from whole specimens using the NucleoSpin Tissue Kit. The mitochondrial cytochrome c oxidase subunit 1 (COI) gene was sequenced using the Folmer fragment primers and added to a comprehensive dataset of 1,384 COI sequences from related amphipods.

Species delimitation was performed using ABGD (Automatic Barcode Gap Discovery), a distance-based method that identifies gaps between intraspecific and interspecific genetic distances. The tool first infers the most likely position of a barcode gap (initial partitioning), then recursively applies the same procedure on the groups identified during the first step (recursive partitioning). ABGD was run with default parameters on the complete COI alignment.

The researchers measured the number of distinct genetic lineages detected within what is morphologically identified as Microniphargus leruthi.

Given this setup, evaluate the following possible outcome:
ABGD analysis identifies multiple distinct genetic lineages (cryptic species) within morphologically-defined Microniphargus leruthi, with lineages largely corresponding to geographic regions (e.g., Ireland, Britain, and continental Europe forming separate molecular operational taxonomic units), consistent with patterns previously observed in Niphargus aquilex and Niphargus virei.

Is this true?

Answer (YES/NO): YES